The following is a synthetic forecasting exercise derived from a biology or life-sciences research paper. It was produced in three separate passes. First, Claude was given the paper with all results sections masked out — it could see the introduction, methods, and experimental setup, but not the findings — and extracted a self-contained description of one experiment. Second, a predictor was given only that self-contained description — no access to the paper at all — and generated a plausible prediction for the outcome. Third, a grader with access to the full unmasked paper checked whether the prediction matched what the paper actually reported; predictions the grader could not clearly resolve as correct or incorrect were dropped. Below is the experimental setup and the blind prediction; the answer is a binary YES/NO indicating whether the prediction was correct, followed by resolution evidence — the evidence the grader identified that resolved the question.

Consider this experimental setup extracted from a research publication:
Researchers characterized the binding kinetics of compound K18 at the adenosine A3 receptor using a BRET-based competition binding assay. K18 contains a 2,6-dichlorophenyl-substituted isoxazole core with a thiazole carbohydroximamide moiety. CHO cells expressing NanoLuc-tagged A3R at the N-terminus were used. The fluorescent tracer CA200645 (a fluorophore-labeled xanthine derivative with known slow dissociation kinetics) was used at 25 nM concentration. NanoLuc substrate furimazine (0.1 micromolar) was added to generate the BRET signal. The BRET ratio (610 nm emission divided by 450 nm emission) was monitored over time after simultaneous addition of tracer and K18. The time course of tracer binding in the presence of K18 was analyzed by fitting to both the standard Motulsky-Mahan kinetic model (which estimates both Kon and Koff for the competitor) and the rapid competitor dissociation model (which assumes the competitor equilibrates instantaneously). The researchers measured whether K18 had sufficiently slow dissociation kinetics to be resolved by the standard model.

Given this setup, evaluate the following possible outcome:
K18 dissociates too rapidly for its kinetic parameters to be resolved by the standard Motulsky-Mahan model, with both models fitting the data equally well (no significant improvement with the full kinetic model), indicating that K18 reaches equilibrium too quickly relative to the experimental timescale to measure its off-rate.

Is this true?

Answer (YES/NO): YES